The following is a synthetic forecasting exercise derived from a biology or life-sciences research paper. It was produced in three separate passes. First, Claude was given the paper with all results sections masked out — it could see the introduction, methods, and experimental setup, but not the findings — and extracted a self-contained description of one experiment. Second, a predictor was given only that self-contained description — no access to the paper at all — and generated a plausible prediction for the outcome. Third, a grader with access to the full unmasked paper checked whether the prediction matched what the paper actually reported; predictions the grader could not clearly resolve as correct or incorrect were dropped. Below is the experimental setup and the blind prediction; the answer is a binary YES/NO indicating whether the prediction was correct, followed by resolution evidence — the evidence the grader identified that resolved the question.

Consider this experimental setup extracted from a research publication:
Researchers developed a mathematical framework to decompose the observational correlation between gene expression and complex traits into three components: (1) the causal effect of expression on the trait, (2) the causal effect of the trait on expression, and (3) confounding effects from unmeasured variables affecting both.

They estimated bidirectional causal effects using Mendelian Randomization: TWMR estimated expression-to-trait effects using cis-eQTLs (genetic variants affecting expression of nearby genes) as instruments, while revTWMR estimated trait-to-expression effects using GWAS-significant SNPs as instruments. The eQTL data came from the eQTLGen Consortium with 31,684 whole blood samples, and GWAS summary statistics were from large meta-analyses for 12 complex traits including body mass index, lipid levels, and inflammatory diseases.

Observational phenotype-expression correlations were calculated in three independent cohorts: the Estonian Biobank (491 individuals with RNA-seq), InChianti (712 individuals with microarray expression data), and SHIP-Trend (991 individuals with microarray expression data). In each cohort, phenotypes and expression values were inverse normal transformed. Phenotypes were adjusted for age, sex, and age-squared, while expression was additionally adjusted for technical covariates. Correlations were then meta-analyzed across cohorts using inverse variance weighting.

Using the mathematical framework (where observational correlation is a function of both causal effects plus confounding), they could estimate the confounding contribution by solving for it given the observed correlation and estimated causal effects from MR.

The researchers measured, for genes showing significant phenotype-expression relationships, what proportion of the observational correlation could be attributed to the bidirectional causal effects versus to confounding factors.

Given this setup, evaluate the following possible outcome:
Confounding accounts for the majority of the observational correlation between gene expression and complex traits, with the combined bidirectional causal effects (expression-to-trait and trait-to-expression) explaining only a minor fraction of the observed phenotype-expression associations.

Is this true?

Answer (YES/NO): YES